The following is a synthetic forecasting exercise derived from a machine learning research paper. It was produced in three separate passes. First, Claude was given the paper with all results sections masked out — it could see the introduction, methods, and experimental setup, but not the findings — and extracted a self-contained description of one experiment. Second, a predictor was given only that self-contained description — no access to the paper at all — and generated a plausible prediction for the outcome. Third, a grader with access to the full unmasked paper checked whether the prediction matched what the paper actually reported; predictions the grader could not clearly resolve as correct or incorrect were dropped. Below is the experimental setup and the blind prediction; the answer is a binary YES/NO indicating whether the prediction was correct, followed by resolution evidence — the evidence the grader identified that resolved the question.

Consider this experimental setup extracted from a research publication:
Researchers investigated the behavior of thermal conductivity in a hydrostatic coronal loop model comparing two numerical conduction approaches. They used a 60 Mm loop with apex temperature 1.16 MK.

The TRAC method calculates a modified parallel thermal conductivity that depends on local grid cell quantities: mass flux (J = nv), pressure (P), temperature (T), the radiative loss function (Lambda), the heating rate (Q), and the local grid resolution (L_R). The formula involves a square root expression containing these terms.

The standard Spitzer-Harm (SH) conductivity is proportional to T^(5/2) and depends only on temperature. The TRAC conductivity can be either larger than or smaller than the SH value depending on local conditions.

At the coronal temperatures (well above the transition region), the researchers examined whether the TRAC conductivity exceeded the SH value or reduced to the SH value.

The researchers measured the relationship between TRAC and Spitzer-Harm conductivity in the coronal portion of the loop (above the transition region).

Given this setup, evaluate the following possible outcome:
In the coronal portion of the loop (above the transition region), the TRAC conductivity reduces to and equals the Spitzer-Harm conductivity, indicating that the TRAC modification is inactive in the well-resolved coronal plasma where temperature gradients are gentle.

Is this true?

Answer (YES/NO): YES